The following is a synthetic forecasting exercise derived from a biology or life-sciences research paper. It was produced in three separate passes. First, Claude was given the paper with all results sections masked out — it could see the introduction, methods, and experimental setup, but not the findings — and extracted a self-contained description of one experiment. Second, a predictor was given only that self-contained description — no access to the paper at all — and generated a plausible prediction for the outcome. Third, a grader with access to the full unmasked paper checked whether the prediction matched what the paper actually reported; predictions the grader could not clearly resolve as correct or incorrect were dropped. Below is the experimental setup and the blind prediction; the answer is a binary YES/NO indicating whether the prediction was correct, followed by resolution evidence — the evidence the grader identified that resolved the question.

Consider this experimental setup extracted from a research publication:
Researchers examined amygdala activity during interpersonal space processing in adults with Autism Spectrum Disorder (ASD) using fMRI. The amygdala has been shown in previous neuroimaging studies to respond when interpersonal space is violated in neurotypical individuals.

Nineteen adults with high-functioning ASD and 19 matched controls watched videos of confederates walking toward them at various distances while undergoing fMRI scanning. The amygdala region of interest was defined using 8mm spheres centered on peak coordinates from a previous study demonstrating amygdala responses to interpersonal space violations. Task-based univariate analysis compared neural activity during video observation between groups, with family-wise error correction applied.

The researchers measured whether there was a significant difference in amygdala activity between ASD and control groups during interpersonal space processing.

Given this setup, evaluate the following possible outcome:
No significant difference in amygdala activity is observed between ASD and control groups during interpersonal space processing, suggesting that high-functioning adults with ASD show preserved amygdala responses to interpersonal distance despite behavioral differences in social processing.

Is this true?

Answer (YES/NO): YES